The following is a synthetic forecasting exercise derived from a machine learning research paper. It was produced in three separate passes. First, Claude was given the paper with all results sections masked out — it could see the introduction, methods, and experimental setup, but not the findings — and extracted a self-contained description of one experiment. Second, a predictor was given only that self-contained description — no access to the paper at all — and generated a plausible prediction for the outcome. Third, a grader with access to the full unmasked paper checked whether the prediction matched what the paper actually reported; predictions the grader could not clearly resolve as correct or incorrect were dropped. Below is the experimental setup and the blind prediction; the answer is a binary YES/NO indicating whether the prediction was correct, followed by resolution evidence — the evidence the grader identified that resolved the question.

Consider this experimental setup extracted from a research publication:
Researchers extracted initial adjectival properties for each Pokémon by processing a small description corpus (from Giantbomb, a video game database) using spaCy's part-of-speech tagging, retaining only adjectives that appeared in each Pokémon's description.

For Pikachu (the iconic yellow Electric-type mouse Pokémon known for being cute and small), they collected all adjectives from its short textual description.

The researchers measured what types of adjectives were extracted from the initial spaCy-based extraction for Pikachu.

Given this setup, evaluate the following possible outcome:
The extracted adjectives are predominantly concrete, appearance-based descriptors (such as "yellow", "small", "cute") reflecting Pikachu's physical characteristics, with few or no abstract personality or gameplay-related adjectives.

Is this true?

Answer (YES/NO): NO